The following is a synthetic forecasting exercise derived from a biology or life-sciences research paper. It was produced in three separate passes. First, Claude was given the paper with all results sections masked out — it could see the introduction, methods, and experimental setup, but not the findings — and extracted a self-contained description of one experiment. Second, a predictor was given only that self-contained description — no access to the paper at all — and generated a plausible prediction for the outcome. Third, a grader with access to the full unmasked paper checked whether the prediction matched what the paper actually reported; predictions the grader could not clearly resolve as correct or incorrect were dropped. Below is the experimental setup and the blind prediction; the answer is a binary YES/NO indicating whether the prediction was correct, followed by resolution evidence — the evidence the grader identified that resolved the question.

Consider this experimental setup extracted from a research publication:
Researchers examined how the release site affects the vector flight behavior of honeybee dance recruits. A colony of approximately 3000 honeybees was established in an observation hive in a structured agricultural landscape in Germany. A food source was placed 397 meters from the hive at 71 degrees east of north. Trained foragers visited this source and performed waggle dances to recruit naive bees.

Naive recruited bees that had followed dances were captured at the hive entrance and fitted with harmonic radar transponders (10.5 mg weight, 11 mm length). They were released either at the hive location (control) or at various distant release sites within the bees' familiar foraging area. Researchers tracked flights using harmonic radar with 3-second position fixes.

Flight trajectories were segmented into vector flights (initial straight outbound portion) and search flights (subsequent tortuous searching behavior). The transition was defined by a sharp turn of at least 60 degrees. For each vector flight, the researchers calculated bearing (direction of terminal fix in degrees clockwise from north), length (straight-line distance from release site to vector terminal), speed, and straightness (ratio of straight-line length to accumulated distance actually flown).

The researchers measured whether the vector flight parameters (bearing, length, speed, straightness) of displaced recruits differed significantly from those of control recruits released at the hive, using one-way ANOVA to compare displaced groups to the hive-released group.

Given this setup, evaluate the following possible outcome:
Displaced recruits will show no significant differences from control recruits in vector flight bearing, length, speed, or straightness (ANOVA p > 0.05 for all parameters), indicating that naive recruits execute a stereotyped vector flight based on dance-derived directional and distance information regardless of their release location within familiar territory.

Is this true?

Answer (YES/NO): NO